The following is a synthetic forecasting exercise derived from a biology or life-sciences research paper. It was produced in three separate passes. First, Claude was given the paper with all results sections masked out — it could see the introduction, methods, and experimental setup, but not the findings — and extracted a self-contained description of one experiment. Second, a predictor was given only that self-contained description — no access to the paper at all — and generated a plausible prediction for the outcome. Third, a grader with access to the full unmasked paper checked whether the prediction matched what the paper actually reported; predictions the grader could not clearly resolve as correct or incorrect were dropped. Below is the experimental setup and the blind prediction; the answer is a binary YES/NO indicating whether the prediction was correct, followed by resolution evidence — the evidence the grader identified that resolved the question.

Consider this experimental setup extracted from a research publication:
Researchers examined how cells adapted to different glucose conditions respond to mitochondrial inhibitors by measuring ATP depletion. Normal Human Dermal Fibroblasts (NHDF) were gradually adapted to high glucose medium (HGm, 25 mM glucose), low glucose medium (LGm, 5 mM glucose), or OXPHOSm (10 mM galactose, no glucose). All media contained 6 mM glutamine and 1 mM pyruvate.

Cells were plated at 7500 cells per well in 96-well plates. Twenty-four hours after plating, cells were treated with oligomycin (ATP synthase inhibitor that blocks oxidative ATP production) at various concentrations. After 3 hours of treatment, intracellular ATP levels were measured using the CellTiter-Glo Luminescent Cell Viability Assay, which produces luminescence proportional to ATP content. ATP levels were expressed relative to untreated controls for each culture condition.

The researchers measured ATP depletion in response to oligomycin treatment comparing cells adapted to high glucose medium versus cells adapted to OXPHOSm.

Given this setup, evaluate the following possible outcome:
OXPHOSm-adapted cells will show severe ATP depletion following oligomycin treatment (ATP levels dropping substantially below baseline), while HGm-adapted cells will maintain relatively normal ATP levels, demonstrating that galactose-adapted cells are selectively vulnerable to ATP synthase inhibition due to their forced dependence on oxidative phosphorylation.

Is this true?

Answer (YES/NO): YES